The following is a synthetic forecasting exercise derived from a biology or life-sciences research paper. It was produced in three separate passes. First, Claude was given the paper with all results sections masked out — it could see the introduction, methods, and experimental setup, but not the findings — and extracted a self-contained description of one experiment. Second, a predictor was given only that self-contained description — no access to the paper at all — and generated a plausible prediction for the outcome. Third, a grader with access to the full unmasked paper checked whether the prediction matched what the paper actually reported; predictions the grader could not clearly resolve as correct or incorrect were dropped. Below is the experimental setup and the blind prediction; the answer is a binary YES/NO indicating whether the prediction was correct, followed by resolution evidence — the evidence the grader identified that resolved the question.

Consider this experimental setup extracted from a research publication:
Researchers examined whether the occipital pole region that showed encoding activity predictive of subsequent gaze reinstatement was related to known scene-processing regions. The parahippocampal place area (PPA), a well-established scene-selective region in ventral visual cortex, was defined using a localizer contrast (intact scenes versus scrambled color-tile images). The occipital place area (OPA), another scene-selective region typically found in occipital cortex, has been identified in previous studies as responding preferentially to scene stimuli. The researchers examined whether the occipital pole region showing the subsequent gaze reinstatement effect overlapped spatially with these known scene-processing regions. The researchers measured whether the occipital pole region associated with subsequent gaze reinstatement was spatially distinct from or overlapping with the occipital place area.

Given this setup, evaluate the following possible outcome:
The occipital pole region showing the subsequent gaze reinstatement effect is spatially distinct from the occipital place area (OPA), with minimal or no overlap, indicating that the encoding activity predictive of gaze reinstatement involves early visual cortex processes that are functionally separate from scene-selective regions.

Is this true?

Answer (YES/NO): YES